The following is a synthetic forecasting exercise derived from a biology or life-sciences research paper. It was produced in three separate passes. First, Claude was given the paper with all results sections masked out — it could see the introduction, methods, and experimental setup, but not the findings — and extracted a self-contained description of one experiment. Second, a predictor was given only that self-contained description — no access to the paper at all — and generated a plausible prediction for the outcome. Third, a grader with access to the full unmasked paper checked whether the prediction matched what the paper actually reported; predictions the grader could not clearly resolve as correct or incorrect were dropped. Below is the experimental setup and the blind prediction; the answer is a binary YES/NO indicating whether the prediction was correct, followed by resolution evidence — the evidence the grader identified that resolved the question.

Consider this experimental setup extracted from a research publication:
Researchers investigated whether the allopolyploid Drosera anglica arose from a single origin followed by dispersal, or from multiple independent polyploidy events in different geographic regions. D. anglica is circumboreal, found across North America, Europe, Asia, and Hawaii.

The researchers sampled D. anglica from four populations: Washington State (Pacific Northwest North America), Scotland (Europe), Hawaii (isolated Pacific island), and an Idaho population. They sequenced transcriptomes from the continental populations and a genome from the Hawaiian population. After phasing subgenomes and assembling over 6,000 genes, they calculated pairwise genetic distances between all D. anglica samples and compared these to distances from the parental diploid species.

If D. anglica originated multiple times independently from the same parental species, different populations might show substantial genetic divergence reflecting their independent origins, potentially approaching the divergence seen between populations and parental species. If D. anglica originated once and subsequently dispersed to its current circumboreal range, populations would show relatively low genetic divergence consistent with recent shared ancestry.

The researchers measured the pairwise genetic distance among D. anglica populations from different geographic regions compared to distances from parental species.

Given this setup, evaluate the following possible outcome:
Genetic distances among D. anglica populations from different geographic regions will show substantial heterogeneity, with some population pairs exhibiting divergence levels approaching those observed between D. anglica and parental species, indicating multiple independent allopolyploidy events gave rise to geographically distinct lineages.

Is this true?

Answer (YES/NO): NO